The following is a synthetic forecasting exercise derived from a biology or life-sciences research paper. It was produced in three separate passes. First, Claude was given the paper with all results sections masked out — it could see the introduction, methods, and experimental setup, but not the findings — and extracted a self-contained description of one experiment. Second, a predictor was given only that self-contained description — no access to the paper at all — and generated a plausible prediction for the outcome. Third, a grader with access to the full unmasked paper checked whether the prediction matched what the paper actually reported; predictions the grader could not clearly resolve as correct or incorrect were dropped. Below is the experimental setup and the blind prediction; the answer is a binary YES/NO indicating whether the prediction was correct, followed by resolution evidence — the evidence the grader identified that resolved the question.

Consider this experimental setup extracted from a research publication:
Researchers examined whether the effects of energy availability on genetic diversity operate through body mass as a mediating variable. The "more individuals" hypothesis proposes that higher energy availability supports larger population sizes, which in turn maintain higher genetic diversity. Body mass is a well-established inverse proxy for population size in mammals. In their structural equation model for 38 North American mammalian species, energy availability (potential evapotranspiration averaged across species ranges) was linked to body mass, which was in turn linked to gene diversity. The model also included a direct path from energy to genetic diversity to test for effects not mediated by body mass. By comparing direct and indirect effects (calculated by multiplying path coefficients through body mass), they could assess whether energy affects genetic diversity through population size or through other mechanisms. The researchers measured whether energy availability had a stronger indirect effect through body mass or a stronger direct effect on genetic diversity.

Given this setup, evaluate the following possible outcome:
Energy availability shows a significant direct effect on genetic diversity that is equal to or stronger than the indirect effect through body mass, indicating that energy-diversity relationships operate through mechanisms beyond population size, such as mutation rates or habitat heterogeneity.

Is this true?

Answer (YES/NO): NO